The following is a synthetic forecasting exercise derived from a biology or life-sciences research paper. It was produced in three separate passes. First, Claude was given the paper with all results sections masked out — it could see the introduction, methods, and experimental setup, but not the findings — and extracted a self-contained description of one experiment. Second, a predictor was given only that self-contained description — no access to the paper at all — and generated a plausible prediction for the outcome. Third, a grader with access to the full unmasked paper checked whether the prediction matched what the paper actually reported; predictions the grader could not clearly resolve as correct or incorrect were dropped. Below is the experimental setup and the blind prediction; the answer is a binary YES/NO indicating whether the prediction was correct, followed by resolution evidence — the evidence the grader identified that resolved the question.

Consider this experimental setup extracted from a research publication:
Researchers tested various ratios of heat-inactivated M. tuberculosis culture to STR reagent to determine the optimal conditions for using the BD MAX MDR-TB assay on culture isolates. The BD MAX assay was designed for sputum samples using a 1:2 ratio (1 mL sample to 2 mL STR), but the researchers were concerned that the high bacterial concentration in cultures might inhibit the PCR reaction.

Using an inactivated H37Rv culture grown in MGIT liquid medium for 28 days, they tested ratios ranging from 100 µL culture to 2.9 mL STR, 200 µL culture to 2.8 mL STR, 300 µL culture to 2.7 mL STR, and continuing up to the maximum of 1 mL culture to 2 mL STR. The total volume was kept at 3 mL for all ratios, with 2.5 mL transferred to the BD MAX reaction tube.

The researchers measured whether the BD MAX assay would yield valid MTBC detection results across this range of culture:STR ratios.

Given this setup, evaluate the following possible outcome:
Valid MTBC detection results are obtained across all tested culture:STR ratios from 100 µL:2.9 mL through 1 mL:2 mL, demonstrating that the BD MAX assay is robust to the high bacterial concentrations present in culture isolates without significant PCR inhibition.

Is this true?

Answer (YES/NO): YES